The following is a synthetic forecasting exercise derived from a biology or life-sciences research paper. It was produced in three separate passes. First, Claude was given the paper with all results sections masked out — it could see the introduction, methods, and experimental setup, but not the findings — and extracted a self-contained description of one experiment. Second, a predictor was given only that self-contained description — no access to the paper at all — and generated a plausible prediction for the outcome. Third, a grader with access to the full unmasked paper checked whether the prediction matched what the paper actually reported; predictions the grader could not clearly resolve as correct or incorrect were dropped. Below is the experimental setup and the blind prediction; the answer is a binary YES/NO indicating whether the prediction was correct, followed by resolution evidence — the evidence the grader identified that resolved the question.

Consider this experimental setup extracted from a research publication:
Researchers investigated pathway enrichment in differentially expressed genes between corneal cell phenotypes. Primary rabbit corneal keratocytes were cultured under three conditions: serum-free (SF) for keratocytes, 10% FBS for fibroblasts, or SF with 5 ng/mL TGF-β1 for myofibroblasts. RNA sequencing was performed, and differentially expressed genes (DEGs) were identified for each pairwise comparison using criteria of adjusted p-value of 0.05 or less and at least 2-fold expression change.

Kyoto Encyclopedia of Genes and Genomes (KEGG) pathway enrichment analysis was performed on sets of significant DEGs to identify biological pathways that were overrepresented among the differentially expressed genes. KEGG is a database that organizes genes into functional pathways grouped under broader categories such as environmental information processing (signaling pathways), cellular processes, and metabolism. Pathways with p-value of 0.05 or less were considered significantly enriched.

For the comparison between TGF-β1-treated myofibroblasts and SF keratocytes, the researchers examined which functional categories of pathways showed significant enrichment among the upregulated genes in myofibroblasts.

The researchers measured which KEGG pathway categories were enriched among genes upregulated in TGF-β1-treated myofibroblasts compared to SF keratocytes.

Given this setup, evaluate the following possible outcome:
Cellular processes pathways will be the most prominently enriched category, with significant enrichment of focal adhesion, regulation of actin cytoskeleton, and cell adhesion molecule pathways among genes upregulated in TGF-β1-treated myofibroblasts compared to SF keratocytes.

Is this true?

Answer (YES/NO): NO